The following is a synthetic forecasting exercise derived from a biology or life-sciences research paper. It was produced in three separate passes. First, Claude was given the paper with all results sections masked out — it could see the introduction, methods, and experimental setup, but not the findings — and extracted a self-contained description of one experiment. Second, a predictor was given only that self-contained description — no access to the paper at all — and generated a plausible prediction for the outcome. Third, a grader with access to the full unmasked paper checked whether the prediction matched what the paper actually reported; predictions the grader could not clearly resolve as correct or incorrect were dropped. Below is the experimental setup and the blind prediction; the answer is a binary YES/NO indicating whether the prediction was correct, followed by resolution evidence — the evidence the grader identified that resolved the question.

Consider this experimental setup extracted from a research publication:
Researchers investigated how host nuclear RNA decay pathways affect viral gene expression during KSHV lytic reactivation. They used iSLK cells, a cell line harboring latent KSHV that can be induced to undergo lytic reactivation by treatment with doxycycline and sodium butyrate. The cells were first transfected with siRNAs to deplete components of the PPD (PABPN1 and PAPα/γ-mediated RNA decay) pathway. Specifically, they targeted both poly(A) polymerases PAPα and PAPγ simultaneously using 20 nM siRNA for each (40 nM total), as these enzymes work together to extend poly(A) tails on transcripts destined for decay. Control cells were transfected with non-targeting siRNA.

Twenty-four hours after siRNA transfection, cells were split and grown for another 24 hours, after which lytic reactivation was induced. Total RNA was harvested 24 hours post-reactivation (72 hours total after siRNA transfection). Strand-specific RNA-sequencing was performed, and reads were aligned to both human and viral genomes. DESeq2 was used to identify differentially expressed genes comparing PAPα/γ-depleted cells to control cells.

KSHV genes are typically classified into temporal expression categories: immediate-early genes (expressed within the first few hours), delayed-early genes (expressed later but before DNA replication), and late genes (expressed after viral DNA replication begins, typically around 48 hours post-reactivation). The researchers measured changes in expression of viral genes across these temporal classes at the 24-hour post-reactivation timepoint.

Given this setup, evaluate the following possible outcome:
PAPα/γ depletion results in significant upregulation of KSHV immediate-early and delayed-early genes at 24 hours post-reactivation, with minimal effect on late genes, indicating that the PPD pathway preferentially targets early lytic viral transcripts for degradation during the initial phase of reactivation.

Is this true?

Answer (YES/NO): NO